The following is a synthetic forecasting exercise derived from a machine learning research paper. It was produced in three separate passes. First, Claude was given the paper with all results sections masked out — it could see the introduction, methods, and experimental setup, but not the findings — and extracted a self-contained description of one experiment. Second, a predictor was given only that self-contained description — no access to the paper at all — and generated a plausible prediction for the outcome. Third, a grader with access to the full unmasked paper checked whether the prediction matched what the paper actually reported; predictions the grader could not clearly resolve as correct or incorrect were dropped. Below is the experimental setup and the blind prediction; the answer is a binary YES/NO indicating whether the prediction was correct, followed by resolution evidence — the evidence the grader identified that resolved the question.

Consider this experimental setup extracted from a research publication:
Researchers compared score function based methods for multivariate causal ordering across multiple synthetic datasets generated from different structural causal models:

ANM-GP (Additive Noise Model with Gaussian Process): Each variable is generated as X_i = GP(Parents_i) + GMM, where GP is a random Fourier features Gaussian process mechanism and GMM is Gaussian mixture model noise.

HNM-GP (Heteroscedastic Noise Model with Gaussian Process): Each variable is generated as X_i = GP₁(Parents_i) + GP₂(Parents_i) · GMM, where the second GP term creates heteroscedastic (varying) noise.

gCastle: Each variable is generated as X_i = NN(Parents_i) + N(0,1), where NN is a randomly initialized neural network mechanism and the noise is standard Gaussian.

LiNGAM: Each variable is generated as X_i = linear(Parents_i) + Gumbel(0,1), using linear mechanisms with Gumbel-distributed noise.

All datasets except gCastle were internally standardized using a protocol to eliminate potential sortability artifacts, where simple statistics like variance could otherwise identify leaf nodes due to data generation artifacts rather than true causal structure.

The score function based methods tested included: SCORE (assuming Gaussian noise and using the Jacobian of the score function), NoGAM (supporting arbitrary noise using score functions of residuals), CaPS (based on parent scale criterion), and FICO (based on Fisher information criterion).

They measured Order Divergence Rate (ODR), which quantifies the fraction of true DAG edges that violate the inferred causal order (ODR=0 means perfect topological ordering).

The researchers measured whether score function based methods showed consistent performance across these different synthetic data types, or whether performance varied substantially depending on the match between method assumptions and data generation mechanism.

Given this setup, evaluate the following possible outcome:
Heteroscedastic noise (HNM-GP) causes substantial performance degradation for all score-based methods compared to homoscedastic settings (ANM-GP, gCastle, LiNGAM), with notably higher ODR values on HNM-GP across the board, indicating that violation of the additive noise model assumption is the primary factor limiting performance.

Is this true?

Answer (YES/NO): NO